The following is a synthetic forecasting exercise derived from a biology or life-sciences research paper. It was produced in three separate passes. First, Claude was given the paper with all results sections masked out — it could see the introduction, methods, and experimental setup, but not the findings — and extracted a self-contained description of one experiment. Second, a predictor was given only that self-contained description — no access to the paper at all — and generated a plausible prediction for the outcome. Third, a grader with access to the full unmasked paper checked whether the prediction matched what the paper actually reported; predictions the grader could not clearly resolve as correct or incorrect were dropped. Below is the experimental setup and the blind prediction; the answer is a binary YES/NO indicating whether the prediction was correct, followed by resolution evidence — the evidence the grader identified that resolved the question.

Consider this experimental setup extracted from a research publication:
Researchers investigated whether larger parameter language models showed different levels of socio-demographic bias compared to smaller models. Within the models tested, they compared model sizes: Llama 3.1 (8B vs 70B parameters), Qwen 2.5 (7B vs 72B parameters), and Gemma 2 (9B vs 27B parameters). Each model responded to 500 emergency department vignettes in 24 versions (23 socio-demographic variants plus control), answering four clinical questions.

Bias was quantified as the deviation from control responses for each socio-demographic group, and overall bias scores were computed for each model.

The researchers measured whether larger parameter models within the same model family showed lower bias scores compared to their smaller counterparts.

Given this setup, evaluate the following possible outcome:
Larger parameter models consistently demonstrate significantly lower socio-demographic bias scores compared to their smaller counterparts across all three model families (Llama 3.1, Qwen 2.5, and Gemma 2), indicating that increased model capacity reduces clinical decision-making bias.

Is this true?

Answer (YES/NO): NO